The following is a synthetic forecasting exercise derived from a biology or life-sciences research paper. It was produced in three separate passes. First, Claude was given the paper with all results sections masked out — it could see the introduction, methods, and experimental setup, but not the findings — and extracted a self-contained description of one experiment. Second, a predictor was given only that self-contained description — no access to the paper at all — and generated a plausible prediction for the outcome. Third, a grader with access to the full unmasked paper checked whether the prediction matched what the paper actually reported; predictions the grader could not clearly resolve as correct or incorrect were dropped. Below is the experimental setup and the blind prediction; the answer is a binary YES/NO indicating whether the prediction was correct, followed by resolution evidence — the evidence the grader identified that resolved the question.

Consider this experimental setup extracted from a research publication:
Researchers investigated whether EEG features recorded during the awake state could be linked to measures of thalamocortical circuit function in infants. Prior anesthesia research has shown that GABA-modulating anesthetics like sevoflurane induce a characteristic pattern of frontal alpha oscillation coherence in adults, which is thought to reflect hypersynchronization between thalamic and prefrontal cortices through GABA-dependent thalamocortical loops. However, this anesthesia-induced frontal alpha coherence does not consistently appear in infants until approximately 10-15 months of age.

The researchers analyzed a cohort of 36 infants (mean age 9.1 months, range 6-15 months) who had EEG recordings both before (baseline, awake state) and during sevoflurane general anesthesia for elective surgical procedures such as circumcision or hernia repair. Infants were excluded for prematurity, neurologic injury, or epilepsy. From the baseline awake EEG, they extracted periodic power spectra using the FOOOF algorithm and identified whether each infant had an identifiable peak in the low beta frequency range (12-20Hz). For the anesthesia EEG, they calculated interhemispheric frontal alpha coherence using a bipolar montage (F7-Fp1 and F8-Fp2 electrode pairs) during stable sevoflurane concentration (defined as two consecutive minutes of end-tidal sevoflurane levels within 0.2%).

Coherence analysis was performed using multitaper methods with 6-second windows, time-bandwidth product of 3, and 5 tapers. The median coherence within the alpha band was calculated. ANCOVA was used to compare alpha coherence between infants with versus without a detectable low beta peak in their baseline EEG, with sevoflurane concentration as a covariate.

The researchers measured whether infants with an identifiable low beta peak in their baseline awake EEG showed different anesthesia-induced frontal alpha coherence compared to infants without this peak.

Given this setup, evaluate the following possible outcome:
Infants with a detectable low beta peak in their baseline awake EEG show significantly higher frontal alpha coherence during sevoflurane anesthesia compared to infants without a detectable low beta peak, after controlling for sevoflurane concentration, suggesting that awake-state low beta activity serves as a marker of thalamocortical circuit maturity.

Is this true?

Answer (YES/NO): YES